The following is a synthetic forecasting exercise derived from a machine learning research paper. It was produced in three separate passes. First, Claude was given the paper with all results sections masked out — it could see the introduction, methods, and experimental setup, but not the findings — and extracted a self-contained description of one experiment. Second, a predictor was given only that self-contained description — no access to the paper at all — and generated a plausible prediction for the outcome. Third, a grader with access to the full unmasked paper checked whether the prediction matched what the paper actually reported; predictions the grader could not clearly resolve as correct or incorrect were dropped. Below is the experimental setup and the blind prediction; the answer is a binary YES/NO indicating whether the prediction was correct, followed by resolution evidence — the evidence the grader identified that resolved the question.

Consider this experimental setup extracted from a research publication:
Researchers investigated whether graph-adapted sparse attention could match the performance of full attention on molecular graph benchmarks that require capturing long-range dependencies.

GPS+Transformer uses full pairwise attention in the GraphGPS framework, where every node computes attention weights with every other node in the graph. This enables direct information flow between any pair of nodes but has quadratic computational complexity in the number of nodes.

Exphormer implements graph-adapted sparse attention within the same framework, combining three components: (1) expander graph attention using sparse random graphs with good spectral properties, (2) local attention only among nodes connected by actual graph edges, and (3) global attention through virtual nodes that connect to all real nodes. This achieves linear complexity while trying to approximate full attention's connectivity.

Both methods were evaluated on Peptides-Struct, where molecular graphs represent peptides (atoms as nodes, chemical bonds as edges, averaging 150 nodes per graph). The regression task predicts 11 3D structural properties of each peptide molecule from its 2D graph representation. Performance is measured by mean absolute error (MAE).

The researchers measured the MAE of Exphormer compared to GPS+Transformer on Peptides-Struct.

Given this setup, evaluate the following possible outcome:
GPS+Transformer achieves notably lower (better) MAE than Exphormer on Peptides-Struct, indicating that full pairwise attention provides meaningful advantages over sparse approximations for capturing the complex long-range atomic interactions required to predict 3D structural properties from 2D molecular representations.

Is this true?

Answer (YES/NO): NO